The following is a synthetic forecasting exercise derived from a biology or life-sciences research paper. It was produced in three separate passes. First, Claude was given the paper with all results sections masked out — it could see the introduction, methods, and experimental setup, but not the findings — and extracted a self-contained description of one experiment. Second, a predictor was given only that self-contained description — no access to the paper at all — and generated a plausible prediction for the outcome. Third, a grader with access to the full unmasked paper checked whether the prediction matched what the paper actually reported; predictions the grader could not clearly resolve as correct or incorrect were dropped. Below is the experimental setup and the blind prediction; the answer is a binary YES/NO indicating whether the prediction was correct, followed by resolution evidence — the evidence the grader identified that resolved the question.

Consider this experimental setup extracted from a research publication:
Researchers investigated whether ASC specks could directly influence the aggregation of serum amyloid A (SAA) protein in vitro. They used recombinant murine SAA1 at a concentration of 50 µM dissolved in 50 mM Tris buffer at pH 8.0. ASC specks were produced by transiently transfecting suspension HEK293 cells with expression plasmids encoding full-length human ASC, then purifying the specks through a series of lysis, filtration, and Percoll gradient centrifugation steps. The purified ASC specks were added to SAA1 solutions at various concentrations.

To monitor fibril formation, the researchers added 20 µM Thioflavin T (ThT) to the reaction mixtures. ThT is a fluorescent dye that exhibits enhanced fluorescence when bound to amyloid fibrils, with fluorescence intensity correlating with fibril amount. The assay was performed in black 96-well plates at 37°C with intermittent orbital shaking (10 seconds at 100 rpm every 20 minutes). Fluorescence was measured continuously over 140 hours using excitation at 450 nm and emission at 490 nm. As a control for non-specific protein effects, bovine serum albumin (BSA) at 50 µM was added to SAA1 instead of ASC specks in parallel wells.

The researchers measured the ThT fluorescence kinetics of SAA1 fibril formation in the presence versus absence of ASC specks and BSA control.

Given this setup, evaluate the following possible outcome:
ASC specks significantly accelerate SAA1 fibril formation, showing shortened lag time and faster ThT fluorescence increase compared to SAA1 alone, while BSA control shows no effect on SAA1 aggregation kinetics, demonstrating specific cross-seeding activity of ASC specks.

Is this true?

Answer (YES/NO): YES